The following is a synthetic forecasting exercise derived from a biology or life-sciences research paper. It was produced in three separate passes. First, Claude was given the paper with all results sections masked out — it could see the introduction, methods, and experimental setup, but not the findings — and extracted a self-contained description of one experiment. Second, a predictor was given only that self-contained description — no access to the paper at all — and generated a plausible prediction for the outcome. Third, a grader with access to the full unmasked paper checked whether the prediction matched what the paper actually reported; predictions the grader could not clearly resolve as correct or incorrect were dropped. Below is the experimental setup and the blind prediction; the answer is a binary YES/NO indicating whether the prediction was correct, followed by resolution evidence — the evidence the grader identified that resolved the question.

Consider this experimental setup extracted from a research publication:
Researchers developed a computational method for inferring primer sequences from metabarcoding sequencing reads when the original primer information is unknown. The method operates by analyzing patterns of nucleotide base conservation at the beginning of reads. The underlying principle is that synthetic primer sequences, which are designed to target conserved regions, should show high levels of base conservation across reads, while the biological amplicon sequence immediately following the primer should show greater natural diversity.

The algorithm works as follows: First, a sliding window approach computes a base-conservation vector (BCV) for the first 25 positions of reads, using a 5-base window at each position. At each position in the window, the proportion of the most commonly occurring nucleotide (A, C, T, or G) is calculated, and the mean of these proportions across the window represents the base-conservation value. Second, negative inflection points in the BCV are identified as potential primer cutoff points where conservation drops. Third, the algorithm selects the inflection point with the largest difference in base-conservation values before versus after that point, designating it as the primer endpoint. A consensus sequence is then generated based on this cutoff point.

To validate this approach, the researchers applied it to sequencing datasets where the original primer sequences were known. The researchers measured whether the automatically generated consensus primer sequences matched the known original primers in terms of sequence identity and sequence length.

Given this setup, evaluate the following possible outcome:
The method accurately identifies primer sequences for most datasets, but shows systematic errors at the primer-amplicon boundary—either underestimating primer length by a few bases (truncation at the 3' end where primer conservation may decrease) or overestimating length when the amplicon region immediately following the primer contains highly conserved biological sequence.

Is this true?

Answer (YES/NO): NO